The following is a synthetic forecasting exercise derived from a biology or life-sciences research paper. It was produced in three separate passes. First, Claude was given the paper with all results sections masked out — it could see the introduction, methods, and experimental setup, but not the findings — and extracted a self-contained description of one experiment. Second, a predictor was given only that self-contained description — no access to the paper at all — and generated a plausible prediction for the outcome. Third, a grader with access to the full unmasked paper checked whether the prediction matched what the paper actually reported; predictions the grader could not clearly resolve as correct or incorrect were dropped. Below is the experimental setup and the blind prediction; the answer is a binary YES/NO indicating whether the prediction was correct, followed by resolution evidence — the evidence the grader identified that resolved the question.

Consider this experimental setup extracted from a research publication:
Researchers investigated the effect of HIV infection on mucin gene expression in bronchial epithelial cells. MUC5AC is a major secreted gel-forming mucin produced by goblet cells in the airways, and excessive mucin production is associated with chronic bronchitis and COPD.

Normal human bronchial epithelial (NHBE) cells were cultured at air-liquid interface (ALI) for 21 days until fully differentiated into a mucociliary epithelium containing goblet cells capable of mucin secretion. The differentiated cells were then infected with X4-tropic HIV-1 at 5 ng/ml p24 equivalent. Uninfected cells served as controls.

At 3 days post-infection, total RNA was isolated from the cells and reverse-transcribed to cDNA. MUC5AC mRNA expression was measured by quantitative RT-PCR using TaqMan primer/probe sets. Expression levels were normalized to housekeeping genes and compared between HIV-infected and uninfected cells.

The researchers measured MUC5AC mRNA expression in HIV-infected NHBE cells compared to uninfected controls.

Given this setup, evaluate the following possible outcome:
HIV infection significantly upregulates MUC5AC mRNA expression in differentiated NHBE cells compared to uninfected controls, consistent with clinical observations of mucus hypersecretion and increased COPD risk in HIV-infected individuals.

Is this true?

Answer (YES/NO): YES